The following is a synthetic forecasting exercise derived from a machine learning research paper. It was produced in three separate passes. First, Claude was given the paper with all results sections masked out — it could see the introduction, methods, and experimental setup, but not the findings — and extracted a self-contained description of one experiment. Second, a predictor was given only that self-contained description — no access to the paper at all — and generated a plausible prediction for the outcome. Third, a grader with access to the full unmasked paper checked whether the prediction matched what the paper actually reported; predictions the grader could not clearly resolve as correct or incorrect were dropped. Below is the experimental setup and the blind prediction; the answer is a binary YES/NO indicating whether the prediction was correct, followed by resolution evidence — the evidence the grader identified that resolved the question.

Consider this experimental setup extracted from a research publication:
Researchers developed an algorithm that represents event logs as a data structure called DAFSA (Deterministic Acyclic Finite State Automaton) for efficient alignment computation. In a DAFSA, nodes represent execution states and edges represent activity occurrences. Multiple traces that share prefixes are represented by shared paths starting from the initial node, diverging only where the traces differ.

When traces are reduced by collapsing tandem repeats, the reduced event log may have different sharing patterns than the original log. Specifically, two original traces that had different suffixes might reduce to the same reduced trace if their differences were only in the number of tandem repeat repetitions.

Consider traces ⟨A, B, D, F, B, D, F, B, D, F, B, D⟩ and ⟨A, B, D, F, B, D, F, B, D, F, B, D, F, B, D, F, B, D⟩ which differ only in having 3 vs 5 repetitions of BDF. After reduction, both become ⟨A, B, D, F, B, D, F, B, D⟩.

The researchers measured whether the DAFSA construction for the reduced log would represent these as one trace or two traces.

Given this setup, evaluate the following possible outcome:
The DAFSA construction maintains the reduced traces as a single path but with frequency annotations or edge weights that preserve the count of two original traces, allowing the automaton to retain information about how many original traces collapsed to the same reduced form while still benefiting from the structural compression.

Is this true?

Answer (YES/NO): NO